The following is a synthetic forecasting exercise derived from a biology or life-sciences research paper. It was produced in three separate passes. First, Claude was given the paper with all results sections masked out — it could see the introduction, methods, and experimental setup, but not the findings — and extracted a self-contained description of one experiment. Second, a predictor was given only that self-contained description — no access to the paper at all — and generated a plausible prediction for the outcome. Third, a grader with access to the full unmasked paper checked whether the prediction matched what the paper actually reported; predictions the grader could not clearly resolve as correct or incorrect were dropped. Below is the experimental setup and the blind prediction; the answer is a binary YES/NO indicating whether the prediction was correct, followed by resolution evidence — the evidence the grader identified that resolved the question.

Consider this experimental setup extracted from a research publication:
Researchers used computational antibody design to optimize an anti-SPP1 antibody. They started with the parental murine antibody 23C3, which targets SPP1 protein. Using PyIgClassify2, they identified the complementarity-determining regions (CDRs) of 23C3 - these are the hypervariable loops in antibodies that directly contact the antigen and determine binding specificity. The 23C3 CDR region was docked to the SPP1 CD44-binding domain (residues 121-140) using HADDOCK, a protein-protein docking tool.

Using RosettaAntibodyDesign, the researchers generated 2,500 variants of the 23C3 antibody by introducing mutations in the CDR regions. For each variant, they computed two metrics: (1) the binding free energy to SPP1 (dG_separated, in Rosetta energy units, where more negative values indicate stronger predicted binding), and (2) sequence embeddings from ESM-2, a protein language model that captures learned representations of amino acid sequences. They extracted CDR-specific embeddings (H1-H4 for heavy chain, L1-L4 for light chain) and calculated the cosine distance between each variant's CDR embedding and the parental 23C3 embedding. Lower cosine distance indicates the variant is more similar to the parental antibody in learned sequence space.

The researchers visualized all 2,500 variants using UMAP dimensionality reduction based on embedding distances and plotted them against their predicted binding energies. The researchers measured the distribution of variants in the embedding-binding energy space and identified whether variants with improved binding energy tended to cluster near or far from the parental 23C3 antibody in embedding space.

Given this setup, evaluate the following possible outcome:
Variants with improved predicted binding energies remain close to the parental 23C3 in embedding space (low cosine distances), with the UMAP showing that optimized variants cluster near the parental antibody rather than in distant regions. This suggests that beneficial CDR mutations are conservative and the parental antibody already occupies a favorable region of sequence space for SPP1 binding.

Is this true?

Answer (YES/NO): YES